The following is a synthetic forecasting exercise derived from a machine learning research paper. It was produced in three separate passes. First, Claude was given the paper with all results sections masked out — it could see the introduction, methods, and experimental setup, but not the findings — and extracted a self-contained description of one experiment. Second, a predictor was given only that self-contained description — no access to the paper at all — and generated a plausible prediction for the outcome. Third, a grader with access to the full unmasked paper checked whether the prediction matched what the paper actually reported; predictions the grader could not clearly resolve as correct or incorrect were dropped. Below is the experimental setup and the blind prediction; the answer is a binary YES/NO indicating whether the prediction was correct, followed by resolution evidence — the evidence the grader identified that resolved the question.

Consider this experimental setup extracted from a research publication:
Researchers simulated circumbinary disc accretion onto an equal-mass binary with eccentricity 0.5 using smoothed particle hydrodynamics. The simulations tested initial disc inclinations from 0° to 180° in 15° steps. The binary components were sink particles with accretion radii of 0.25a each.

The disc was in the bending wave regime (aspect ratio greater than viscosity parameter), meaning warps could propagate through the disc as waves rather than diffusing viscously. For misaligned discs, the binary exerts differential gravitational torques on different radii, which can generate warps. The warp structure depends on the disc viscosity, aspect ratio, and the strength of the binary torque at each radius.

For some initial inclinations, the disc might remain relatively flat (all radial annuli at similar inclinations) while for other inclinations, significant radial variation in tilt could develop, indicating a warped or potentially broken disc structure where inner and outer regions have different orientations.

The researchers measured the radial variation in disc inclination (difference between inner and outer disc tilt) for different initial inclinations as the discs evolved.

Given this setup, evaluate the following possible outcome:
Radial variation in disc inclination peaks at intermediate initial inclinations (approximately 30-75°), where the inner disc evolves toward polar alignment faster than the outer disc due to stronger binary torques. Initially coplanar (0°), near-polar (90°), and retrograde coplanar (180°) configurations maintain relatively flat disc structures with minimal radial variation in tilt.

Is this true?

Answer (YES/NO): NO